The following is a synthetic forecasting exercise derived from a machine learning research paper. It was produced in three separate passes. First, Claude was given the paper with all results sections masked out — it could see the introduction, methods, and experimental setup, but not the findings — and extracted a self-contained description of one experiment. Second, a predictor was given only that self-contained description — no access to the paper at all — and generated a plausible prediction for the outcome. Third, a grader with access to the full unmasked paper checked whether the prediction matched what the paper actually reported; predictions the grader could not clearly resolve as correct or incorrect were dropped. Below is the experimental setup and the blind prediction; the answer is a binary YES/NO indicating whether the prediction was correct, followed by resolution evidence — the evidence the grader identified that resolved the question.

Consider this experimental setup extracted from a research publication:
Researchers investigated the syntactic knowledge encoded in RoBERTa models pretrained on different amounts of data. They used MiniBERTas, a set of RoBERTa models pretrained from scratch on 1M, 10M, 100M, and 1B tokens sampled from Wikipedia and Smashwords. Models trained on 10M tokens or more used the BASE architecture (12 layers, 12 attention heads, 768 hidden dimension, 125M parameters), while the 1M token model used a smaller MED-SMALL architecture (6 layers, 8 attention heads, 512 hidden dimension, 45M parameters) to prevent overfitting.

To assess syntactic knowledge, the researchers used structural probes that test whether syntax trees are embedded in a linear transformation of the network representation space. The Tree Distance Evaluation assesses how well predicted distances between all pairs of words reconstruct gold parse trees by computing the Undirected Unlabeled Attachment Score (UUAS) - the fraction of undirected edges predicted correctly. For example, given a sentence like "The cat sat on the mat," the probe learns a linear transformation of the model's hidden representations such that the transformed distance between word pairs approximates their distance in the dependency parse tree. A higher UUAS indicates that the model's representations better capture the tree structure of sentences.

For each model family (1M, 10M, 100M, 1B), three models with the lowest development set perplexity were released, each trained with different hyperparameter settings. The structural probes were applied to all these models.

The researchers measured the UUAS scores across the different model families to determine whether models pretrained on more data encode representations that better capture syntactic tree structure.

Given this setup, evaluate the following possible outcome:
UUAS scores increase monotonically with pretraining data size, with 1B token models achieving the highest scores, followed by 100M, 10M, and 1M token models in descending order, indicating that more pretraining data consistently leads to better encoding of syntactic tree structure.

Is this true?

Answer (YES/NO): YES